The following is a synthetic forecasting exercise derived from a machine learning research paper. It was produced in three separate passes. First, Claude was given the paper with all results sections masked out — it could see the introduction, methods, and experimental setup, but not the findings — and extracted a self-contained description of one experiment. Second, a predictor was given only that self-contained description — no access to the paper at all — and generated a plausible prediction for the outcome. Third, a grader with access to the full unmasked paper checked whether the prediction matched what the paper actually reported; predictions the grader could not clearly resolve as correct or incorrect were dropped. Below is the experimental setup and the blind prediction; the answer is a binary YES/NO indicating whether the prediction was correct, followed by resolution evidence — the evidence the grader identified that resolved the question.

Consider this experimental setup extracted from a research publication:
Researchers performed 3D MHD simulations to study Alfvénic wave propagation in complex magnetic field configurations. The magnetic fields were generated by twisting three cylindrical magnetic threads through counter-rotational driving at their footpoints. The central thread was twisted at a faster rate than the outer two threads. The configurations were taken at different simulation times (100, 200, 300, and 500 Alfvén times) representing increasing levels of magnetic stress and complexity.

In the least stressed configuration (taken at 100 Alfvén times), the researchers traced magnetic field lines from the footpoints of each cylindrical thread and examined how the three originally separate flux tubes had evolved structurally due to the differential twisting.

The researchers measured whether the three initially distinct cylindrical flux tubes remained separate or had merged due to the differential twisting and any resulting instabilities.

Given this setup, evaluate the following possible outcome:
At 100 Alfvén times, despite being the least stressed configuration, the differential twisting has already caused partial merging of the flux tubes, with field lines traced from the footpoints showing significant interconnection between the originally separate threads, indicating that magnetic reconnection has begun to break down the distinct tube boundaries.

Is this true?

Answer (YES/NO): YES